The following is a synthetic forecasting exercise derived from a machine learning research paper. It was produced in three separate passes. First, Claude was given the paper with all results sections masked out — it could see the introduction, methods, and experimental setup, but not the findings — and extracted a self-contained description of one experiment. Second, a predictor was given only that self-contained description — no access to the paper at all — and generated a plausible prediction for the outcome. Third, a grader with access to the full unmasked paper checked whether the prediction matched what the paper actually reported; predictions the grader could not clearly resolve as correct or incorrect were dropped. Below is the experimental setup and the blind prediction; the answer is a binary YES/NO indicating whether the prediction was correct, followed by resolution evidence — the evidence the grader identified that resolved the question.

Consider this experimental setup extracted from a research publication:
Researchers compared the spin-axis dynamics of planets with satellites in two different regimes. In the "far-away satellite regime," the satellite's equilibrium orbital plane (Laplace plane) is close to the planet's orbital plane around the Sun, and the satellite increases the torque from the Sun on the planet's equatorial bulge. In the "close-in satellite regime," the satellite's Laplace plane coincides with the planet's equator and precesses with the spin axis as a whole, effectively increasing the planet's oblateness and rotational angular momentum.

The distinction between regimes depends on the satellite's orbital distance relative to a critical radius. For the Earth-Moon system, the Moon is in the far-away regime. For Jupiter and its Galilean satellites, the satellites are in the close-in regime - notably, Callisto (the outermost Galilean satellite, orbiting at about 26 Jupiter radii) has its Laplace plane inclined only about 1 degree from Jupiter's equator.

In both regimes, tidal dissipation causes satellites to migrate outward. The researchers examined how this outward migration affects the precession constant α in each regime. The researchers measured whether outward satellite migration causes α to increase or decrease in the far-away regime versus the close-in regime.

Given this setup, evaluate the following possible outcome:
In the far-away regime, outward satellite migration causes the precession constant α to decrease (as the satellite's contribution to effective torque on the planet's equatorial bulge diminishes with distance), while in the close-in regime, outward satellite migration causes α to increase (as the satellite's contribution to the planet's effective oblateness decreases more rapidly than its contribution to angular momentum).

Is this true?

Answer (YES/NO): YES